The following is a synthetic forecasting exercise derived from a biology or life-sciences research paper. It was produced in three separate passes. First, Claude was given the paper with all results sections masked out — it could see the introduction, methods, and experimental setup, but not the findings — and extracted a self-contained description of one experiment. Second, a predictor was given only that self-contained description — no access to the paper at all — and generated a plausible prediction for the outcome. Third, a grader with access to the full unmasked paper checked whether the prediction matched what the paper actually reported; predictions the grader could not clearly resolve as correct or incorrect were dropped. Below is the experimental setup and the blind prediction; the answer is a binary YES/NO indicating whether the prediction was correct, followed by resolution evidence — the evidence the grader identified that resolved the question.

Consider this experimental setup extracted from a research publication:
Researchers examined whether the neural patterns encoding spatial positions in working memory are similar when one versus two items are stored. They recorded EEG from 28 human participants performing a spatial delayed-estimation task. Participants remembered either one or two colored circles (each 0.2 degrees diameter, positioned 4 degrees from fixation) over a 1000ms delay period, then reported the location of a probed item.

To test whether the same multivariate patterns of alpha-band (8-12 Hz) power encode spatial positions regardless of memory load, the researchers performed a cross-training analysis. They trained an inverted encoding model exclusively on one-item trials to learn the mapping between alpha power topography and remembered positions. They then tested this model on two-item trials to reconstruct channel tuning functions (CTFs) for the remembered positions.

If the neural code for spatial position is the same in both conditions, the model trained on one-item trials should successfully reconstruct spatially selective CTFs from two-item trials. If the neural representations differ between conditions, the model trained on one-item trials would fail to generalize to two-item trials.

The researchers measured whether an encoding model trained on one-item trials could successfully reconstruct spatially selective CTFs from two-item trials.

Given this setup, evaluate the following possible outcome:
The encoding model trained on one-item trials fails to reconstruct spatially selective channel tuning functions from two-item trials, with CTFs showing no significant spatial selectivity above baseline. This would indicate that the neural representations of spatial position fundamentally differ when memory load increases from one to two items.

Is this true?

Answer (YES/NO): NO